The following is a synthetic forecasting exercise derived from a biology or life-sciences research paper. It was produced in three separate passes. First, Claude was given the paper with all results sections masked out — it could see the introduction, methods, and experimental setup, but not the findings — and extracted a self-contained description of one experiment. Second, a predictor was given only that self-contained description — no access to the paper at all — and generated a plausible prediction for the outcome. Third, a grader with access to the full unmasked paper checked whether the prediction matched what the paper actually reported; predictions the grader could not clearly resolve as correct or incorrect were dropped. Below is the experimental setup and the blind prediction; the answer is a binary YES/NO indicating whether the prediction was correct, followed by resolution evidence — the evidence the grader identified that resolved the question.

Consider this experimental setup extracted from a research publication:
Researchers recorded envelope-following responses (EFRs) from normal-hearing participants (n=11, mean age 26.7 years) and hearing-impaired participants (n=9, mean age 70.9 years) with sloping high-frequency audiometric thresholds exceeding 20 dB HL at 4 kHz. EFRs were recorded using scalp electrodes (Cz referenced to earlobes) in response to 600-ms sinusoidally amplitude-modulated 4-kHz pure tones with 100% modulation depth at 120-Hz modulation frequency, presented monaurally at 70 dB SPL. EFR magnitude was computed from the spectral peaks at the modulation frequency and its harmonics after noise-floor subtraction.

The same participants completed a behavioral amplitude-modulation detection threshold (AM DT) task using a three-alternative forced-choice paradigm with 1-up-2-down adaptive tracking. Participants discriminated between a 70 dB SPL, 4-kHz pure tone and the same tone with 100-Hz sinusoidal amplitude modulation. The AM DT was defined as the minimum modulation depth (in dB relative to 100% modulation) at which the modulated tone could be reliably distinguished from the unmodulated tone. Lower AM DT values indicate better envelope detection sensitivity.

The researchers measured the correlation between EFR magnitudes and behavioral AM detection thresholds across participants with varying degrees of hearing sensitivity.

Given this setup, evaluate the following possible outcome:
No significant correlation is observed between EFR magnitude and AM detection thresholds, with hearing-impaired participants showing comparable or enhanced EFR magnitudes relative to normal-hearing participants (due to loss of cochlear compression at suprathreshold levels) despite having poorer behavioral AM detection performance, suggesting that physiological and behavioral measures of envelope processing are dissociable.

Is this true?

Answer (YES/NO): NO